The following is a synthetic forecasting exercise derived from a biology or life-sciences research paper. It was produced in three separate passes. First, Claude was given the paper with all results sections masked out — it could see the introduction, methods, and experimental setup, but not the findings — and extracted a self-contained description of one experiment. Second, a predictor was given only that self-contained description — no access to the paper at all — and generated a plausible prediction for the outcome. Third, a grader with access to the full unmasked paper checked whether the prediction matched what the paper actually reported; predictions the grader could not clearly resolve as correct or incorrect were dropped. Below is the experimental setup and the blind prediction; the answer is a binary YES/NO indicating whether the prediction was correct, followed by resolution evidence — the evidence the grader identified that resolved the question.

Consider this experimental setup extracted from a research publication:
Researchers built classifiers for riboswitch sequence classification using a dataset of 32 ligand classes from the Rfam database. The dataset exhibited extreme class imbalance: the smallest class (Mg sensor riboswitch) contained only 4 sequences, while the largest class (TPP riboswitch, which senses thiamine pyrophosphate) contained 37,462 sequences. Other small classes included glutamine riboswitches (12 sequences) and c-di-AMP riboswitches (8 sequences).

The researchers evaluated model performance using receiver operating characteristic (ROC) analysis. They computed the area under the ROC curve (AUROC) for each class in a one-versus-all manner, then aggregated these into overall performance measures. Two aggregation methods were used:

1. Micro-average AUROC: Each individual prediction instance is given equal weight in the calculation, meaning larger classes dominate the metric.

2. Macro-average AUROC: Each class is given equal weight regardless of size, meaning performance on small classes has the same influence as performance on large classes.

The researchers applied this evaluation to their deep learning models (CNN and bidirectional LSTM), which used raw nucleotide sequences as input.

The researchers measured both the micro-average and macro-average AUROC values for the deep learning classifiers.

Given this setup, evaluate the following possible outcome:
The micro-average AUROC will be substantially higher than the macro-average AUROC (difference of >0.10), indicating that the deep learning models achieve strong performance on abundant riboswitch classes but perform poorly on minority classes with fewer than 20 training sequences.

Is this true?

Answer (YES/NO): NO